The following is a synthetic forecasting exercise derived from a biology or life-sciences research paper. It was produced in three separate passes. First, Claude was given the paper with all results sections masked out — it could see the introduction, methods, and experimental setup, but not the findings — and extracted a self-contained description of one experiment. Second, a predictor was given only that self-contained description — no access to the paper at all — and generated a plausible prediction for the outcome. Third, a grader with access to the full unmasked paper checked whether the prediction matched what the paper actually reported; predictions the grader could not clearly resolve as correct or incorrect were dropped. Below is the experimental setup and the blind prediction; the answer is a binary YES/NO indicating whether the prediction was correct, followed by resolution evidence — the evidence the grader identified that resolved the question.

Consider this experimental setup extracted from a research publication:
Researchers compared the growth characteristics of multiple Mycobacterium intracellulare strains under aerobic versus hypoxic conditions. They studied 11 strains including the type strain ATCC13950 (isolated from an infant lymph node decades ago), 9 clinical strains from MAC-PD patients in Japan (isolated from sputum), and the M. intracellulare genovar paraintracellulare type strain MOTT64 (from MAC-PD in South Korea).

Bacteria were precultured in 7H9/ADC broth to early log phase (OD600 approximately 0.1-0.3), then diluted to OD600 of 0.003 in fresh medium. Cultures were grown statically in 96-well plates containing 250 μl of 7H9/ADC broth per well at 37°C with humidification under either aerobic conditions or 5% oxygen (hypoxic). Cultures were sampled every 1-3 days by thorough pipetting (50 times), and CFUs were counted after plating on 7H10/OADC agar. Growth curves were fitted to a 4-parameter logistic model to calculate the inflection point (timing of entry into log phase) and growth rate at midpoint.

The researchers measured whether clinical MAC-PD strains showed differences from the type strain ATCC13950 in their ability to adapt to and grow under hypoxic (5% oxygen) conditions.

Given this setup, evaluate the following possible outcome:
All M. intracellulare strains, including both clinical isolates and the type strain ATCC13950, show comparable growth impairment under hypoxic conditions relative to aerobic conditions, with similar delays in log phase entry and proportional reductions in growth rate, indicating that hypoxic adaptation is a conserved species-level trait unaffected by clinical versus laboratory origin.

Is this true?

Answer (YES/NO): NO